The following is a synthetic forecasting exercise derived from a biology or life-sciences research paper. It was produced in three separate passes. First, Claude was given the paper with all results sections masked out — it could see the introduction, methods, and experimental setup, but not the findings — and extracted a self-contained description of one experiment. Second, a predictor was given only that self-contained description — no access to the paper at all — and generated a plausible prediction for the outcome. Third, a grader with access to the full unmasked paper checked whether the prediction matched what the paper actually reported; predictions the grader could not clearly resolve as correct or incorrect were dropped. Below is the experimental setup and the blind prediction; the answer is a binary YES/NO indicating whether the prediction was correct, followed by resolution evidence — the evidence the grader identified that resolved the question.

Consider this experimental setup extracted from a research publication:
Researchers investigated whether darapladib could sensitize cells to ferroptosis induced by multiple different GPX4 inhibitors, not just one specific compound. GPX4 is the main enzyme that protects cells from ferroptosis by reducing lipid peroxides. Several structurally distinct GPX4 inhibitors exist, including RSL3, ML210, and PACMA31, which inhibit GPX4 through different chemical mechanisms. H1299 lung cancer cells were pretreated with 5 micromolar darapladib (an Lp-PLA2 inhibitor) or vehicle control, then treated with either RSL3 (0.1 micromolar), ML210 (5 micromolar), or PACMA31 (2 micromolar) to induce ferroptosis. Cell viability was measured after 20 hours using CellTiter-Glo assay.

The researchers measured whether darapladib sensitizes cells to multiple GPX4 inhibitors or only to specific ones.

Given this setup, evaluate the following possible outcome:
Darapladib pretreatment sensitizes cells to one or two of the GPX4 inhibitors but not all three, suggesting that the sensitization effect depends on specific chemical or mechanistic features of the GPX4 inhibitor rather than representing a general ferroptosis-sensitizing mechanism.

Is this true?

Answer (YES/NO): NO